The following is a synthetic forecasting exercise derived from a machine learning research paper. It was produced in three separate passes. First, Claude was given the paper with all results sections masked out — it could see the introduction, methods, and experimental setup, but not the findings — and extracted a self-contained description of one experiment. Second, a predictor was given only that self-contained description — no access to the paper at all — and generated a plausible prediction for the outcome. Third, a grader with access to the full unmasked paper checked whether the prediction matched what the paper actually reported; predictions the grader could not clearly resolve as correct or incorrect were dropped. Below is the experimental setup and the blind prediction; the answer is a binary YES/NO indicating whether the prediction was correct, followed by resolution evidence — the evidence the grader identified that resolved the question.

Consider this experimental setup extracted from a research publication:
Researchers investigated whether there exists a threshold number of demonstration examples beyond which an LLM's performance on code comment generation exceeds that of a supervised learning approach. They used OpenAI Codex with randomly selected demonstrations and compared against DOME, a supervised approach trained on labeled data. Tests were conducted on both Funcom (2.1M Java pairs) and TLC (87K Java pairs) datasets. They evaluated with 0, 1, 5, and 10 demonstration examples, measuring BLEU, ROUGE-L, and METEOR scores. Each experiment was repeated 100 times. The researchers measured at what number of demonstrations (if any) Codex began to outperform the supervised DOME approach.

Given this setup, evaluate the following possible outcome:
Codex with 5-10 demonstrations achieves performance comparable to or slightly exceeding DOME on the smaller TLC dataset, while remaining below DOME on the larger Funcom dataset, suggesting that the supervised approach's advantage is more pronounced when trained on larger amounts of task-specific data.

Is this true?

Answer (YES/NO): NO